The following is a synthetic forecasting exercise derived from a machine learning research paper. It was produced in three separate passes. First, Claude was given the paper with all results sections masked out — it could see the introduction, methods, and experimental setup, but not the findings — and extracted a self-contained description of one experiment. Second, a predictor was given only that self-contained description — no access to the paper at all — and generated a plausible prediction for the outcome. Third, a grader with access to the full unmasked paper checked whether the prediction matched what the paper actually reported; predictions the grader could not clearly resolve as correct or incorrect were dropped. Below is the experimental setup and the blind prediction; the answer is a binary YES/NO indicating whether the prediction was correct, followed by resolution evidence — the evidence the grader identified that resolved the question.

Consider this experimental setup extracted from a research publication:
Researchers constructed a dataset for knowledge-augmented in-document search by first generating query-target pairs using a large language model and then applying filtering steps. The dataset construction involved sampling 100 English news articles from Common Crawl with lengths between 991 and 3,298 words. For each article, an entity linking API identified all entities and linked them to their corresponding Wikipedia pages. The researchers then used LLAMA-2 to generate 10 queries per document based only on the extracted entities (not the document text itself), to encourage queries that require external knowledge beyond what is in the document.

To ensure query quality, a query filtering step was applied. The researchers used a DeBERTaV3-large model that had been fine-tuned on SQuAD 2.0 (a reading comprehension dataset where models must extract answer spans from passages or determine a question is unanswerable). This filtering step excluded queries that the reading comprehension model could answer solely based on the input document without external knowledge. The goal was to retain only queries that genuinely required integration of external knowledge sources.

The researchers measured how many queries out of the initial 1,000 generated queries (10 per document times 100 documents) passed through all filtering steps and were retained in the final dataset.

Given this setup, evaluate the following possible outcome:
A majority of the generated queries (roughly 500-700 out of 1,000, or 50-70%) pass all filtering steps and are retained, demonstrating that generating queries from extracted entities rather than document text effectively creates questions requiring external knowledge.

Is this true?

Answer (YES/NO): YES